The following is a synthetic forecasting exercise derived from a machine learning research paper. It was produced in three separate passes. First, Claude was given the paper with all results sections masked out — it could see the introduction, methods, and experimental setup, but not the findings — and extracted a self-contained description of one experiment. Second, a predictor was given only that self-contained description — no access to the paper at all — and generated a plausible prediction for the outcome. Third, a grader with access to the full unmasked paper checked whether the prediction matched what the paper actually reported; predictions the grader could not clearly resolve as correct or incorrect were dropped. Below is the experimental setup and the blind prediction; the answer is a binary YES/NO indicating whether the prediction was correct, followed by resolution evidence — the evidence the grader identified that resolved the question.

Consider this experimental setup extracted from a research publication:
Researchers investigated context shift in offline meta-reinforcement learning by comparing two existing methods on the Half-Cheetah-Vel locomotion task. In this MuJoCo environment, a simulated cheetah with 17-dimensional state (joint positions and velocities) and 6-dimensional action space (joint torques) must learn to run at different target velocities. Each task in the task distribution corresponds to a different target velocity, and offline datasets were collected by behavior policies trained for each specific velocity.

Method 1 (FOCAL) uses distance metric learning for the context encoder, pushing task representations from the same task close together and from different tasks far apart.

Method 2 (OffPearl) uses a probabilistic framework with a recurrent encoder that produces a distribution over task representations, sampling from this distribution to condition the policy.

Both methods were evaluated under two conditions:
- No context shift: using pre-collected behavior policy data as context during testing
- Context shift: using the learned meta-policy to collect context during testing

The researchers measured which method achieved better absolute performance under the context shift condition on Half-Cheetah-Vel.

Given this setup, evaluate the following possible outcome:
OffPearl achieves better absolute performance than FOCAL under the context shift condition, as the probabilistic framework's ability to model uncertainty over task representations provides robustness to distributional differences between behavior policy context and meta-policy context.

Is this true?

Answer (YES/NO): NO